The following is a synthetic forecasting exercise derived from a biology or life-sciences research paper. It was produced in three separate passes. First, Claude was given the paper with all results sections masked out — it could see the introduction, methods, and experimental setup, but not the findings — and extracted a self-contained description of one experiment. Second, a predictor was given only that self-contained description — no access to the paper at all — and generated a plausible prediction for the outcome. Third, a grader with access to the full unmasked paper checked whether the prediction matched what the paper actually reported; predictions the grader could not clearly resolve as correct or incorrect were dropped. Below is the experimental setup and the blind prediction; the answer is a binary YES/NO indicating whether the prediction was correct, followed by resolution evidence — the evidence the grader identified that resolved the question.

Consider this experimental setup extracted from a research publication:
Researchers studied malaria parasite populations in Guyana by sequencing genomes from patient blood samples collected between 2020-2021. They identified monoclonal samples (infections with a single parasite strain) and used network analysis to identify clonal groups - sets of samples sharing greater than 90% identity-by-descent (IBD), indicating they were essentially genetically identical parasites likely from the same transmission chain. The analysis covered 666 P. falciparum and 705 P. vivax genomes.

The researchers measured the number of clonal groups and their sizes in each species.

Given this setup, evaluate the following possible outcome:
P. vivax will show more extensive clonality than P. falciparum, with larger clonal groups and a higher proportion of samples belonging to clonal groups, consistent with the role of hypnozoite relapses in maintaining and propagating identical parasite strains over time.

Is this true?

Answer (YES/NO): NO